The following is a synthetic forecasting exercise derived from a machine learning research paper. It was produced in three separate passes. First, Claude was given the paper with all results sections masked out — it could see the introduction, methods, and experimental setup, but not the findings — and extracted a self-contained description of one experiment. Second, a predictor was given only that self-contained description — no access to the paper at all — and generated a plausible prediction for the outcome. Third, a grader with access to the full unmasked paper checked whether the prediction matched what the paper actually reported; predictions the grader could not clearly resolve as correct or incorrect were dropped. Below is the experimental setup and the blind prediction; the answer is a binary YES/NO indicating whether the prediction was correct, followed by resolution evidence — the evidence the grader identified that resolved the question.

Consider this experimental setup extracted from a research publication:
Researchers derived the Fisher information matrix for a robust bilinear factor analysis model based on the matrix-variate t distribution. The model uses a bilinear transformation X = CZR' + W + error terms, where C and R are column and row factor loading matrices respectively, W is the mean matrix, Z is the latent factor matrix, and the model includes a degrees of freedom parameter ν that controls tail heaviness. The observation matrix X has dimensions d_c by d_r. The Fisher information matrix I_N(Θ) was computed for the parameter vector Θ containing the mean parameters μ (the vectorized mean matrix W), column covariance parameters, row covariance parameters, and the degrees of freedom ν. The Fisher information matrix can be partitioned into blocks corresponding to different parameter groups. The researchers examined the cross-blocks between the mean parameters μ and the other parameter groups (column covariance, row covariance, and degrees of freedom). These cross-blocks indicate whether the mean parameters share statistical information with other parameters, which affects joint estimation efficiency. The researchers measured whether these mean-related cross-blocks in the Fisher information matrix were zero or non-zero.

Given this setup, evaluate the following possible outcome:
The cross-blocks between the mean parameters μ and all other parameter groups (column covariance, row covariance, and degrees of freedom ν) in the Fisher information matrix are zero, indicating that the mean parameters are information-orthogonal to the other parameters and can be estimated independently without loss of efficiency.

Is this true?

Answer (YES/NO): YES